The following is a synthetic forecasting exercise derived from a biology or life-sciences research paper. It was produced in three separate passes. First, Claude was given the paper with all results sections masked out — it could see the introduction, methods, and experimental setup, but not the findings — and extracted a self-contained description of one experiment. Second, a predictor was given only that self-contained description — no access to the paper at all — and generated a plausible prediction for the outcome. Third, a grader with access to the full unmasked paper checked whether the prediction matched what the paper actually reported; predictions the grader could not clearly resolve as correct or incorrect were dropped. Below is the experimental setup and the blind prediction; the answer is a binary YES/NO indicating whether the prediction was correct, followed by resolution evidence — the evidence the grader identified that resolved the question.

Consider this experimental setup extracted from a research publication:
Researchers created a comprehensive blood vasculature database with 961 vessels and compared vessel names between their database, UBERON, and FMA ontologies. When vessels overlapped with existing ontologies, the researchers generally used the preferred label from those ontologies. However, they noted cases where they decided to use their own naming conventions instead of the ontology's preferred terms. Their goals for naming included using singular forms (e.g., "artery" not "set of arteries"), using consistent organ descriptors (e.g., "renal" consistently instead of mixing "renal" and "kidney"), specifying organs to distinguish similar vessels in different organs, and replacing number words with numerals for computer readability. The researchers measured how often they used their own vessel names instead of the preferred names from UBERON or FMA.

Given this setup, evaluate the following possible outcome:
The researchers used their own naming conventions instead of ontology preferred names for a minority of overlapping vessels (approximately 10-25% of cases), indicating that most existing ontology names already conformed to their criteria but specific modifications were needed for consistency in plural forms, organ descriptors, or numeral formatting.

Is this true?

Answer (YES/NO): YES